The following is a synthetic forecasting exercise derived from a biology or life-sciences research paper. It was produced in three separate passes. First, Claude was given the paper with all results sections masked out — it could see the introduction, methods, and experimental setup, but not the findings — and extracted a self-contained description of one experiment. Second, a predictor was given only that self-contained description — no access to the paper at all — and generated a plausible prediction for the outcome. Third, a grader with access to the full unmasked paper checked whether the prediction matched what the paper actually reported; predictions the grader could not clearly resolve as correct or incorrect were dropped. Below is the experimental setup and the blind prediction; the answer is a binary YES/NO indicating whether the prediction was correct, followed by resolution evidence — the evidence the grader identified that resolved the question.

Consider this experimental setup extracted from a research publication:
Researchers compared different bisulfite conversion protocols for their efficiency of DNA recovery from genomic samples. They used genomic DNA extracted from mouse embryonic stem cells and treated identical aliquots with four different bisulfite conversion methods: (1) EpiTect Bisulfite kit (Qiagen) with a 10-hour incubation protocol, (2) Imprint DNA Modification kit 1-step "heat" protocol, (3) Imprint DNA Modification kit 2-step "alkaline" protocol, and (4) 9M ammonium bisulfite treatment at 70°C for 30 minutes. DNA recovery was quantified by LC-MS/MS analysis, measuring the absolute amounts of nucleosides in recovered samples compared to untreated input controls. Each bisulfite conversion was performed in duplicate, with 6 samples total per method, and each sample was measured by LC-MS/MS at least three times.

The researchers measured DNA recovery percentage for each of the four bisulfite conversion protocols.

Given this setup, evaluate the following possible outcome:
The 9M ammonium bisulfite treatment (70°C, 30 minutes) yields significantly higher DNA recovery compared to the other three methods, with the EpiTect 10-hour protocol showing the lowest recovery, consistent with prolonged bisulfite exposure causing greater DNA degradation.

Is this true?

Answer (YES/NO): NO